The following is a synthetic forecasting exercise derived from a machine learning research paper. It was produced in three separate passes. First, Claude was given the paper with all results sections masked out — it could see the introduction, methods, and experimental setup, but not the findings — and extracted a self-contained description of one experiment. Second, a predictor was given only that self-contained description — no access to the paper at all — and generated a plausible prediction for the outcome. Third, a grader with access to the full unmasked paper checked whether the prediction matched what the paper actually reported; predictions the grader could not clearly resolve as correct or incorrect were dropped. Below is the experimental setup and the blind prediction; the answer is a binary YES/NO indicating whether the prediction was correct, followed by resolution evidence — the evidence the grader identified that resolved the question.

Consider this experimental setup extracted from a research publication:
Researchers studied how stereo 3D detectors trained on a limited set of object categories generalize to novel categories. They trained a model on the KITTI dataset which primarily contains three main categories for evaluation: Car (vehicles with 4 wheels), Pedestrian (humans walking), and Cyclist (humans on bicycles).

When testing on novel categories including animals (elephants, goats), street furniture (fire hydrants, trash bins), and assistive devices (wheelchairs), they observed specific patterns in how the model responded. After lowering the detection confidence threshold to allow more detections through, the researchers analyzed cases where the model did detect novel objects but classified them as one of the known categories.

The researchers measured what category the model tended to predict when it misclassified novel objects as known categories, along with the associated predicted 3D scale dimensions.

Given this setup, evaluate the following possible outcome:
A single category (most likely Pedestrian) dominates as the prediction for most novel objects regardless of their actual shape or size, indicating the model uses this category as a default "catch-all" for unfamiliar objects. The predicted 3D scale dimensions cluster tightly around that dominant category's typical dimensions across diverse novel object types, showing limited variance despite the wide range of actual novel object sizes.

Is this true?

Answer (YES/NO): YES